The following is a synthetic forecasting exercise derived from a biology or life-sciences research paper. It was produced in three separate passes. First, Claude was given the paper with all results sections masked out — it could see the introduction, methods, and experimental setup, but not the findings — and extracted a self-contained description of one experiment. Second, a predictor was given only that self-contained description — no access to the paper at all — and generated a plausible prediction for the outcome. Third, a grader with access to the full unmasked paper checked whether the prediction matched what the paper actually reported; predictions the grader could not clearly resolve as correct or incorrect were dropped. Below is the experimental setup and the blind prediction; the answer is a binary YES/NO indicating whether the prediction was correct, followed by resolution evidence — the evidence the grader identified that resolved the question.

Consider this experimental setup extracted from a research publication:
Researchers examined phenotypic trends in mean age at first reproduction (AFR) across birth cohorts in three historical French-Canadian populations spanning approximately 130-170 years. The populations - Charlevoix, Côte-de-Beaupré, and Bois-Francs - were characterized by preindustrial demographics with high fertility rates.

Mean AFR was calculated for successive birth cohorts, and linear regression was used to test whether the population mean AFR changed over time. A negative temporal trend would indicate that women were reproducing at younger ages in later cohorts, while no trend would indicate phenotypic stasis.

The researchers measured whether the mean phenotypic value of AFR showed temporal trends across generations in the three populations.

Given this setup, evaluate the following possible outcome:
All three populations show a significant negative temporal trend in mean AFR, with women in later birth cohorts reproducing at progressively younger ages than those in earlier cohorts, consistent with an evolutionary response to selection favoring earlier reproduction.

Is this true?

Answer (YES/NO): NO